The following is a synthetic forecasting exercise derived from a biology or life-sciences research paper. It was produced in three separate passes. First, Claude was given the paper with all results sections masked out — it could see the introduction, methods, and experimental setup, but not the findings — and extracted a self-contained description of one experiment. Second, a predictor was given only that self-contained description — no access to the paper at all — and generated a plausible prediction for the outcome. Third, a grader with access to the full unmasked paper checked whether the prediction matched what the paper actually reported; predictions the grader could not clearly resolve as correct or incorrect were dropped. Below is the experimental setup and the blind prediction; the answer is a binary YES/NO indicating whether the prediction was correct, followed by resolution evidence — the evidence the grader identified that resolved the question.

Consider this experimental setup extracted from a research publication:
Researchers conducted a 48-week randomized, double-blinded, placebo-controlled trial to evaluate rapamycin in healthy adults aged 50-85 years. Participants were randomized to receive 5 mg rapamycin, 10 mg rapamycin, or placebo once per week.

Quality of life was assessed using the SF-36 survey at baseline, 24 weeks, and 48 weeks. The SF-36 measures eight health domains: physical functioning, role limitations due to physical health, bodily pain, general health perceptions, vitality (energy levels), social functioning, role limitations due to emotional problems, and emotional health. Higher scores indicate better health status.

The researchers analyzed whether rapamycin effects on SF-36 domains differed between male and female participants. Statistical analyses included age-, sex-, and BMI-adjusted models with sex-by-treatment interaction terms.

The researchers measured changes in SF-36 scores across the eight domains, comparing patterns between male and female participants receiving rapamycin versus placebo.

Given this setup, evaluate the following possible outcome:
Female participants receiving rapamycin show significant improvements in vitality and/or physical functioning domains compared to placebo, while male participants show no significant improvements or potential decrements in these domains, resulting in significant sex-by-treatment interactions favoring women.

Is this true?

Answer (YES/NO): NO